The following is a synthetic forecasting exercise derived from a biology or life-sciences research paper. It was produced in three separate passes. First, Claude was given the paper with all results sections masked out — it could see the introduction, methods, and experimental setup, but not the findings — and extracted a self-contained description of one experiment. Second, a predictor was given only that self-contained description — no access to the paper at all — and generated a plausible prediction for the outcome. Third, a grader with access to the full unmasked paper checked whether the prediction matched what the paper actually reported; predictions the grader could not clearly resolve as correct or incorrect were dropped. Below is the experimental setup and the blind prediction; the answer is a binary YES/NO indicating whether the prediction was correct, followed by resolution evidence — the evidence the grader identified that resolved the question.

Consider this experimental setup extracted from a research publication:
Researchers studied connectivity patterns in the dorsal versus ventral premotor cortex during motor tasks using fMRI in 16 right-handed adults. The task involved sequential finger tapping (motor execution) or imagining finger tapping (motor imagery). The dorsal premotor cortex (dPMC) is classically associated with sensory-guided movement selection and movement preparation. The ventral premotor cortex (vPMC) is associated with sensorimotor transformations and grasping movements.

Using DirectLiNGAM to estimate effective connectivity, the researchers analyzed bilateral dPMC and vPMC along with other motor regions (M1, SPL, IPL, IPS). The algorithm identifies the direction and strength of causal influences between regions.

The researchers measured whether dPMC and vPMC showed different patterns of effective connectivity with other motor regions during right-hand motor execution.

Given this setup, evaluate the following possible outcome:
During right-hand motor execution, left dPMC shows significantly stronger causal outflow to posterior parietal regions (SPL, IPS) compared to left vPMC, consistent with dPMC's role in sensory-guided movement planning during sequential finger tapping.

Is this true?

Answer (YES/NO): YES